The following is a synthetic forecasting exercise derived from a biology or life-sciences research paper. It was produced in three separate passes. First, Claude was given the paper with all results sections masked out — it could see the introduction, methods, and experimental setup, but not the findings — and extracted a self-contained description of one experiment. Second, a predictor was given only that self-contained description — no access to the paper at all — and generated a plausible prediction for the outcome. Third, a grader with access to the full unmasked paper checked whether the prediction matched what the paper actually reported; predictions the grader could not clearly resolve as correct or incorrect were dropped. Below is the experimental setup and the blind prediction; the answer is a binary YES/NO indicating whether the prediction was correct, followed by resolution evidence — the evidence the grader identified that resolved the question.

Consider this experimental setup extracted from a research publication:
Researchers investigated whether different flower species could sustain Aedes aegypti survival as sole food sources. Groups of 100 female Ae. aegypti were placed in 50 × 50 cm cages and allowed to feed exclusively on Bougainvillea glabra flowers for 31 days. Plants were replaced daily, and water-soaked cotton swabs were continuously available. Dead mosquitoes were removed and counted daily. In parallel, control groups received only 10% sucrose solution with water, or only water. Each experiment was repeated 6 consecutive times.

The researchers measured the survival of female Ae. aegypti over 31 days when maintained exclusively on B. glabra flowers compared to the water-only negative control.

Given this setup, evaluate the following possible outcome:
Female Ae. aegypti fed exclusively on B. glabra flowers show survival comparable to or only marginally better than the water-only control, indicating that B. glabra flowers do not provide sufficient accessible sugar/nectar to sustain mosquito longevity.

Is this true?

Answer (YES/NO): YES